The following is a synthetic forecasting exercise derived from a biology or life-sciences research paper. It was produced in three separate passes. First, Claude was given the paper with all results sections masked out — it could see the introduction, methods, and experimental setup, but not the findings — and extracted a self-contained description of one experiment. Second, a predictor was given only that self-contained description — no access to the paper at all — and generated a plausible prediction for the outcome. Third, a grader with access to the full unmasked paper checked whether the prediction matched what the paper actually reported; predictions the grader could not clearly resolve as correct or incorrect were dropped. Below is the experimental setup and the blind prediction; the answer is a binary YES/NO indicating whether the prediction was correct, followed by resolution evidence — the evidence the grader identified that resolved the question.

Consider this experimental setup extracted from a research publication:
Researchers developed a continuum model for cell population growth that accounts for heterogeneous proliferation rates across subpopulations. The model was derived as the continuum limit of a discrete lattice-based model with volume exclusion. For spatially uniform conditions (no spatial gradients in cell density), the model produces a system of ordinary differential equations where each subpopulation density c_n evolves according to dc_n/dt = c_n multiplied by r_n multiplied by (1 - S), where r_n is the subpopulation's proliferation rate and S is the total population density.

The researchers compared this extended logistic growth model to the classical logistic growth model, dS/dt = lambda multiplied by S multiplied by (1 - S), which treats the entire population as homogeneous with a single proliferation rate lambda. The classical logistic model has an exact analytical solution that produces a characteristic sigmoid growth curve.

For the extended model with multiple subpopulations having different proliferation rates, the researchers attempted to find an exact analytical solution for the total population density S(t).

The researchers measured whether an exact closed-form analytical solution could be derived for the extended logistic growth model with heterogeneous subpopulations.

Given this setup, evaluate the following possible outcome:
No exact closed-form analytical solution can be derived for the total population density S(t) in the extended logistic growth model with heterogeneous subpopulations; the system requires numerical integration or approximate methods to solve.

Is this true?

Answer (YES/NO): YES